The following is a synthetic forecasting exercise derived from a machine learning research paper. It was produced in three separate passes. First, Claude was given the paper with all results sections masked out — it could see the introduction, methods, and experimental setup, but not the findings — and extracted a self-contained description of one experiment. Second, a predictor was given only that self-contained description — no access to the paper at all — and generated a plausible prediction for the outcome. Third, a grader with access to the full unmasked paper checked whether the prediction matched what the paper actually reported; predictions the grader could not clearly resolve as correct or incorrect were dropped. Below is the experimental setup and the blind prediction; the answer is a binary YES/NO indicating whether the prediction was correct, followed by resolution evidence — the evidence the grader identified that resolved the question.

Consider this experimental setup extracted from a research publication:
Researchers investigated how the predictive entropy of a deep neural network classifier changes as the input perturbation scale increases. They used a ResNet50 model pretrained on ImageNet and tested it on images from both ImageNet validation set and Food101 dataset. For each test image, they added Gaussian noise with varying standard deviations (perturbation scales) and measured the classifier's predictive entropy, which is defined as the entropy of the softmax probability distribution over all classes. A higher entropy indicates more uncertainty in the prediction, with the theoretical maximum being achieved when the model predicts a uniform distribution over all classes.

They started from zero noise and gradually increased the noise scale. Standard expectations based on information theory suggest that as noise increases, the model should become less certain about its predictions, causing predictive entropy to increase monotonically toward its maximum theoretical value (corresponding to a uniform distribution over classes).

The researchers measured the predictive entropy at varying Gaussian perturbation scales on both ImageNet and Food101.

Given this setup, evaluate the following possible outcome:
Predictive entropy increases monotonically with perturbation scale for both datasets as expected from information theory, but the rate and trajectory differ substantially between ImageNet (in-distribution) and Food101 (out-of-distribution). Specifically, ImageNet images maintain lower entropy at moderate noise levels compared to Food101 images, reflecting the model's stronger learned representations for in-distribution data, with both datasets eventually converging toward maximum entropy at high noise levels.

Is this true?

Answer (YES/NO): NO